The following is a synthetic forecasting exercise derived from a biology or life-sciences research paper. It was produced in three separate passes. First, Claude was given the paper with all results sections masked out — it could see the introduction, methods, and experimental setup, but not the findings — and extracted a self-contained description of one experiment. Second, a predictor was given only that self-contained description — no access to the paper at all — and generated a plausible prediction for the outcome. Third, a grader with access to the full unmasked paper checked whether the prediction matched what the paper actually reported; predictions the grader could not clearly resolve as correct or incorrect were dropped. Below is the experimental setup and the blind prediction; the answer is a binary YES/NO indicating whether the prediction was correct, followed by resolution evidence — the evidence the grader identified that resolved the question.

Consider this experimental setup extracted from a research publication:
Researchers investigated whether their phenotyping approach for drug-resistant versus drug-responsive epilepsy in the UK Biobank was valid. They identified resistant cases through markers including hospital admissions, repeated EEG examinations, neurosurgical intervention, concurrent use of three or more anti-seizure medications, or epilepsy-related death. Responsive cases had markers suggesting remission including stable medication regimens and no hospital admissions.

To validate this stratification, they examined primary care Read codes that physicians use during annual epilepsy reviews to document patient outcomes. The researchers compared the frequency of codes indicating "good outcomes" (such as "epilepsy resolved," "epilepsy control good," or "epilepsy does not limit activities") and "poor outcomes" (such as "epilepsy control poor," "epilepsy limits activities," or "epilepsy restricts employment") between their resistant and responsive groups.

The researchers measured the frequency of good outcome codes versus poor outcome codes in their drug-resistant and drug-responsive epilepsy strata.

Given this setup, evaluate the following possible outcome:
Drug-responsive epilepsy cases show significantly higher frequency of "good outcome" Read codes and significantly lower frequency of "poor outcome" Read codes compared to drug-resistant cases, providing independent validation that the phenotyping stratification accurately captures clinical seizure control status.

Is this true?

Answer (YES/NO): YES